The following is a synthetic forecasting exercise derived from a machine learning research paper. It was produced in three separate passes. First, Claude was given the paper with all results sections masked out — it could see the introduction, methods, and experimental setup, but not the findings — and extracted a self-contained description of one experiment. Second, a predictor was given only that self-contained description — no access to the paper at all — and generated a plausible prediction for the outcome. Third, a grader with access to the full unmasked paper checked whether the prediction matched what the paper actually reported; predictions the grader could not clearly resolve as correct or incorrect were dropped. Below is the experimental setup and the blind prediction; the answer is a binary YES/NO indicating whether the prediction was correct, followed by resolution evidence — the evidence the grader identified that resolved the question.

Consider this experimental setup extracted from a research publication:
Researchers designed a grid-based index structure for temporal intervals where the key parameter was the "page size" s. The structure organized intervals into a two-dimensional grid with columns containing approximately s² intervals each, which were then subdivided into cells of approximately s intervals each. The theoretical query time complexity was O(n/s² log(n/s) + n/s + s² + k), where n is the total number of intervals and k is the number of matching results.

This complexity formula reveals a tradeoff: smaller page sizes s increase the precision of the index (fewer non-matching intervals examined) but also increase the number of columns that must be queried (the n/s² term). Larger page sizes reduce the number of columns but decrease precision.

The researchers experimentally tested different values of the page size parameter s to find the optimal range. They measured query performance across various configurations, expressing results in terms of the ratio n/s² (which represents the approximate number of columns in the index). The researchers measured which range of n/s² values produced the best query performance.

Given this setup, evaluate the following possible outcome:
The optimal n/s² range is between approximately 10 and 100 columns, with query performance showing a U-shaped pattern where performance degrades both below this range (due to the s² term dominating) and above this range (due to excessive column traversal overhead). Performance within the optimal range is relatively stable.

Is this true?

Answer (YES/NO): NO